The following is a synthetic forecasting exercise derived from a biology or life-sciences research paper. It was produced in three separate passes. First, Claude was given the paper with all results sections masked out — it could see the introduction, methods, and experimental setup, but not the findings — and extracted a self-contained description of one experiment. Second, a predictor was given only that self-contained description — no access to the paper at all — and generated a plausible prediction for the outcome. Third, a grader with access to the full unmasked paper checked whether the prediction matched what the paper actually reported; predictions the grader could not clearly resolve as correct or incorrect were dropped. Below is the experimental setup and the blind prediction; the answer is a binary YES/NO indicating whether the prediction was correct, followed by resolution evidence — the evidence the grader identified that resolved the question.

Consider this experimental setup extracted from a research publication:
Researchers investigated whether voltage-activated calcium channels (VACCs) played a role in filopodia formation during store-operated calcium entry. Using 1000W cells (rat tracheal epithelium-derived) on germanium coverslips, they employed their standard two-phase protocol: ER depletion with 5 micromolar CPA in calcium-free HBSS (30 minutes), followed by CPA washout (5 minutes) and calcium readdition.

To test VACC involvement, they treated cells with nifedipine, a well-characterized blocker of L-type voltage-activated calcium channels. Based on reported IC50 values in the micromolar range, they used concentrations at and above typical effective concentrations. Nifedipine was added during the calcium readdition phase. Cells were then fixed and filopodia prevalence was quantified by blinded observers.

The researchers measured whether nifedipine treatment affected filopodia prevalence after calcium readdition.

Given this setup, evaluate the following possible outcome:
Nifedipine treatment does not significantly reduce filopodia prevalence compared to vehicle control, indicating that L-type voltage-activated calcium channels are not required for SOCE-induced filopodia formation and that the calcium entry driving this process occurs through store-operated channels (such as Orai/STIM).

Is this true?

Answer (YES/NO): YES